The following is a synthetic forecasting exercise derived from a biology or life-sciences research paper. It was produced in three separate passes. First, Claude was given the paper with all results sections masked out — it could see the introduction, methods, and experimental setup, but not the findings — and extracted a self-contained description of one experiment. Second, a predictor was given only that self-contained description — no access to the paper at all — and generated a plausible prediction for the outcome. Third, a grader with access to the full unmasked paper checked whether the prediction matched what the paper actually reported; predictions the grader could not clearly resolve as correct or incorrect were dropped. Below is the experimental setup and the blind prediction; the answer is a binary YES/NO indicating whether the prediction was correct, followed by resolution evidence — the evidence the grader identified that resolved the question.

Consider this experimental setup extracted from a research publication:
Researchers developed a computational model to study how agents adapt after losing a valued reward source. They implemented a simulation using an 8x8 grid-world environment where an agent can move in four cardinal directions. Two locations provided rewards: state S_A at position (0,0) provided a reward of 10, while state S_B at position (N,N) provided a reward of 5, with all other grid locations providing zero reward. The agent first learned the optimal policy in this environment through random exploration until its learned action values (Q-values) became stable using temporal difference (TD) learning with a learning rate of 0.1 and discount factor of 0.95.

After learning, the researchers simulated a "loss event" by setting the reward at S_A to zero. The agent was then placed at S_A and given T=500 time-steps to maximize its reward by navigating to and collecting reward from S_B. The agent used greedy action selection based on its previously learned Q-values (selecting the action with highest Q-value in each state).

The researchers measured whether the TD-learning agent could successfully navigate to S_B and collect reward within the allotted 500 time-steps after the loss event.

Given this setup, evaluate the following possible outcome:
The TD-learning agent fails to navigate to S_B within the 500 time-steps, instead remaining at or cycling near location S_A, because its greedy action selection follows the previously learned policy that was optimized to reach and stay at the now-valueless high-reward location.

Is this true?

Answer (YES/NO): YES